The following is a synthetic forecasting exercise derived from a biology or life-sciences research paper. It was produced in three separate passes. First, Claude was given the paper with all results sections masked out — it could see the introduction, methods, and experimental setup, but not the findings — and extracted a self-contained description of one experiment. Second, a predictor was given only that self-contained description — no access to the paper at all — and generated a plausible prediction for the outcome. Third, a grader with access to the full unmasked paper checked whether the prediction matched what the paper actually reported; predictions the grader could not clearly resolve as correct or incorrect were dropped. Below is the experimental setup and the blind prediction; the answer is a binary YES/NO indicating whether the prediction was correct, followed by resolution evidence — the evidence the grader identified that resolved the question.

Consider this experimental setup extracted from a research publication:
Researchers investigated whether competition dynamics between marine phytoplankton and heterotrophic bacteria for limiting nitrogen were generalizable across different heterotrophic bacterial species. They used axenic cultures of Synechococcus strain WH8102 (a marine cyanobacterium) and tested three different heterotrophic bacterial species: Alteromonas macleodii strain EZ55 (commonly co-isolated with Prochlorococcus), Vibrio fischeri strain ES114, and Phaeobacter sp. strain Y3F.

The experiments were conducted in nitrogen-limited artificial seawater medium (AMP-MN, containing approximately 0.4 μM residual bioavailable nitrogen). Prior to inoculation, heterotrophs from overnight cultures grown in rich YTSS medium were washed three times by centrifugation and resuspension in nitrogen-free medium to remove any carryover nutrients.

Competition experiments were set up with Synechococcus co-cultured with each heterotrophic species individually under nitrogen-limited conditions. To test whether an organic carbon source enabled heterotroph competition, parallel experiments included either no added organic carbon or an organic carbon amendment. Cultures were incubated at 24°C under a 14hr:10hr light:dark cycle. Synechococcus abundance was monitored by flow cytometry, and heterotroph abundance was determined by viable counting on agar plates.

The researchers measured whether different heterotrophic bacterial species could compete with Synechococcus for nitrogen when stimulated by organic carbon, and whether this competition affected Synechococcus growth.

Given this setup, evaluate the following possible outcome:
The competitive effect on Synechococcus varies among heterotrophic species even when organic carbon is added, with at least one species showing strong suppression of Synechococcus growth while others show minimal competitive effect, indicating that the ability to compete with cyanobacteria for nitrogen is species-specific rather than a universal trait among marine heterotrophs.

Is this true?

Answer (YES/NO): NO